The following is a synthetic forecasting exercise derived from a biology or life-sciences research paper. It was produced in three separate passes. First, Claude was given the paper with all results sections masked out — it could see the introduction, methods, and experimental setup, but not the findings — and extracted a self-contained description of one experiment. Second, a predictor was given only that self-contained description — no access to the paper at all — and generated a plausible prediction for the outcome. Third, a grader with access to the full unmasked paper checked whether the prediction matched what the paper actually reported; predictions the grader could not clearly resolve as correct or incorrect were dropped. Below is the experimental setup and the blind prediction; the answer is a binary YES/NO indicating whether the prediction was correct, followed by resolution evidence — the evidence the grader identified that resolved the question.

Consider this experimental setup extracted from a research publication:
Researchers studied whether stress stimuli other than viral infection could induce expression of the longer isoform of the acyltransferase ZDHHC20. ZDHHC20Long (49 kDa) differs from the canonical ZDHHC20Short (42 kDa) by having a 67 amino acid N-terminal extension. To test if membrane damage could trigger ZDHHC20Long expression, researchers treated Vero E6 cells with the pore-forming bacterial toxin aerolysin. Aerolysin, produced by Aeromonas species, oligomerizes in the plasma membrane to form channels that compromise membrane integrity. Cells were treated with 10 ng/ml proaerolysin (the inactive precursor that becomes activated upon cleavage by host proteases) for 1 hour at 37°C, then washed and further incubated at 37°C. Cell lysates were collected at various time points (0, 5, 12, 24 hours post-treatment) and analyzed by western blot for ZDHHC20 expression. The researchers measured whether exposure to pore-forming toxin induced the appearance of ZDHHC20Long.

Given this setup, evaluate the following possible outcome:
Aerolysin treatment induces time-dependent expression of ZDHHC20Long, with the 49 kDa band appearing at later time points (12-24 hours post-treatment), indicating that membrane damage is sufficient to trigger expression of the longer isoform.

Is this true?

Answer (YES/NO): NO